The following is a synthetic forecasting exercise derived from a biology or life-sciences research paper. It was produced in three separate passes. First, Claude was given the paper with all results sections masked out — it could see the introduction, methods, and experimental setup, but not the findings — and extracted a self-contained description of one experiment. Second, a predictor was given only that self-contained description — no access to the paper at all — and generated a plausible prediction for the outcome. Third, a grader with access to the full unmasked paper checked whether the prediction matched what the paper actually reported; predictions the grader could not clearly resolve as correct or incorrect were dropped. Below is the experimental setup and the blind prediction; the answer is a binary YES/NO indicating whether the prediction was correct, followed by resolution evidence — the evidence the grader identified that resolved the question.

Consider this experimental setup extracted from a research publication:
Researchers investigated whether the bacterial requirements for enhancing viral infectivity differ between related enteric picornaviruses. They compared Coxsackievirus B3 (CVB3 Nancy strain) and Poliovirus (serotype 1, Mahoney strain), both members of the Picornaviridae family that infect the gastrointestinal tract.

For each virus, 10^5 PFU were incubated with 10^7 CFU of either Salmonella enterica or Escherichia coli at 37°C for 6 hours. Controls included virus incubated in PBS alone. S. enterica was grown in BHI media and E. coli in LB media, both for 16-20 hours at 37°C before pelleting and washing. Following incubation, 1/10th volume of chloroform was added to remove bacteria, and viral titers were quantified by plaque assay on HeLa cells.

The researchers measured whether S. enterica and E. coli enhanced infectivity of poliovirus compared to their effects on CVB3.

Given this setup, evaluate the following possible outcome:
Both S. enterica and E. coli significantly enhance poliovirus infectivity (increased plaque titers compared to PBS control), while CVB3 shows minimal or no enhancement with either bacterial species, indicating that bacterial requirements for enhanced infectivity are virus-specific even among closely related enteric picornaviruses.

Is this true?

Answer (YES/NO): NO